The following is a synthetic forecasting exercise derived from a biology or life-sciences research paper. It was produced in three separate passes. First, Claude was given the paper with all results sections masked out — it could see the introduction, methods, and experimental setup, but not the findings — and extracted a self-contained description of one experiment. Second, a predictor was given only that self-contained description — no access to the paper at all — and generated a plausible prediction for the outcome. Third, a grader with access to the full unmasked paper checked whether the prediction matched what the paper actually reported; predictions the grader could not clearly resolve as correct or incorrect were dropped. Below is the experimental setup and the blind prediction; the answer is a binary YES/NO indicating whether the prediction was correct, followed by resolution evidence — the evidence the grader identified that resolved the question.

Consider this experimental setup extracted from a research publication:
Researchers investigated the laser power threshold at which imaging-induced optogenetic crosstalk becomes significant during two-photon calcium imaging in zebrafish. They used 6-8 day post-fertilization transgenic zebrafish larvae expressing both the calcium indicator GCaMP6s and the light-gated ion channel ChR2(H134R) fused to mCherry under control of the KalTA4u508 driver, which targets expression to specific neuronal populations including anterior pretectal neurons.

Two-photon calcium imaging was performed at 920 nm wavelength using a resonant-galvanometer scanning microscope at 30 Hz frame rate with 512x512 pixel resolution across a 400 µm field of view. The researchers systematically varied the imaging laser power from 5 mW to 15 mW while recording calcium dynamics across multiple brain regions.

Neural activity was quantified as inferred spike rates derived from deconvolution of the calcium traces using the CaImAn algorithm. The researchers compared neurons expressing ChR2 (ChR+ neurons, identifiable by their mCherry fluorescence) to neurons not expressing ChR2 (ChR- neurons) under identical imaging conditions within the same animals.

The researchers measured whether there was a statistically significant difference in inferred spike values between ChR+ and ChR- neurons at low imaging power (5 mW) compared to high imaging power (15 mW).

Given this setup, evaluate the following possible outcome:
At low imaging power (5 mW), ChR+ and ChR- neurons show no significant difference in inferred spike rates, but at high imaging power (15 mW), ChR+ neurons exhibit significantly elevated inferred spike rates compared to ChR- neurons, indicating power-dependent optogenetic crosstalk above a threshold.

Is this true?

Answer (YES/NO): YES